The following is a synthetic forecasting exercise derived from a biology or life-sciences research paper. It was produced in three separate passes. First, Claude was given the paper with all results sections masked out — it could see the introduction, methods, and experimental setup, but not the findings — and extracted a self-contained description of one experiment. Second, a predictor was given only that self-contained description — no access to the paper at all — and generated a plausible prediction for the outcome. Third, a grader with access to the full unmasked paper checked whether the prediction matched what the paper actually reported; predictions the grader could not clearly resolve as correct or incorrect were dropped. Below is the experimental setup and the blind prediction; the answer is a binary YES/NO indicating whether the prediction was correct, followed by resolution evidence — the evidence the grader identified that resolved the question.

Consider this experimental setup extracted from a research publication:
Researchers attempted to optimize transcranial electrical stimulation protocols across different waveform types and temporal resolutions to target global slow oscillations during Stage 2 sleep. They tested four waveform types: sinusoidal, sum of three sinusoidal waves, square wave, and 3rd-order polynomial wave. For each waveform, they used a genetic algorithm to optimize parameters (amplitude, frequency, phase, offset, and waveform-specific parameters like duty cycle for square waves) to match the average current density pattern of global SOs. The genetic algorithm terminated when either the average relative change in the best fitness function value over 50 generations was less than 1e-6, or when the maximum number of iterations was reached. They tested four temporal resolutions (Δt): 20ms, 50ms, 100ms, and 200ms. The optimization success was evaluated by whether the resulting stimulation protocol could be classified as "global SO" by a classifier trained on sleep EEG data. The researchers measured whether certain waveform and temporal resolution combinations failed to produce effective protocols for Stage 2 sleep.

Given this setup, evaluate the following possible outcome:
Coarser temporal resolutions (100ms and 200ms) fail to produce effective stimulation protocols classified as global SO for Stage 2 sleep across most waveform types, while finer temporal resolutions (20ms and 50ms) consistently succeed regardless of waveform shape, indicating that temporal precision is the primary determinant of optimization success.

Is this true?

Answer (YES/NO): NO